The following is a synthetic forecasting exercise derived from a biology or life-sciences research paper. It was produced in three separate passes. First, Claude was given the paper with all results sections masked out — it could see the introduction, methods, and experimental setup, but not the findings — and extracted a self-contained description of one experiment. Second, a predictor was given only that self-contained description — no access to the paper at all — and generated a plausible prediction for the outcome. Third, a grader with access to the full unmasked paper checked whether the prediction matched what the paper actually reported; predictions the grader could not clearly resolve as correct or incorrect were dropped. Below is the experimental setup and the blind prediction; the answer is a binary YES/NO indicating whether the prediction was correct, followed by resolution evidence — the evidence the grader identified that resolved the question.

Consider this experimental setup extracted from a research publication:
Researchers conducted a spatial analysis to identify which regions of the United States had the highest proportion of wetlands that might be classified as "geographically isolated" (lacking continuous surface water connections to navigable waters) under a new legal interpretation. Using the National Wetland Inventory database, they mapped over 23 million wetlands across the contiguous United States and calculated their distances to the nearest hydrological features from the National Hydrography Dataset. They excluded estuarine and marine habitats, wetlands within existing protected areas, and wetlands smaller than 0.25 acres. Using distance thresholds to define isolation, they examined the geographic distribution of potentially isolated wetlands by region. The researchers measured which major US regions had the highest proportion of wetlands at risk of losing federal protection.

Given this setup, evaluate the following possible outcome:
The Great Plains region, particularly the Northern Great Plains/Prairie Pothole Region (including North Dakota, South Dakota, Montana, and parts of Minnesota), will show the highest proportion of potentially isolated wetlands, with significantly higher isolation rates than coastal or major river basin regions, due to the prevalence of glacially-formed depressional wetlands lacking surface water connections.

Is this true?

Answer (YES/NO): YES